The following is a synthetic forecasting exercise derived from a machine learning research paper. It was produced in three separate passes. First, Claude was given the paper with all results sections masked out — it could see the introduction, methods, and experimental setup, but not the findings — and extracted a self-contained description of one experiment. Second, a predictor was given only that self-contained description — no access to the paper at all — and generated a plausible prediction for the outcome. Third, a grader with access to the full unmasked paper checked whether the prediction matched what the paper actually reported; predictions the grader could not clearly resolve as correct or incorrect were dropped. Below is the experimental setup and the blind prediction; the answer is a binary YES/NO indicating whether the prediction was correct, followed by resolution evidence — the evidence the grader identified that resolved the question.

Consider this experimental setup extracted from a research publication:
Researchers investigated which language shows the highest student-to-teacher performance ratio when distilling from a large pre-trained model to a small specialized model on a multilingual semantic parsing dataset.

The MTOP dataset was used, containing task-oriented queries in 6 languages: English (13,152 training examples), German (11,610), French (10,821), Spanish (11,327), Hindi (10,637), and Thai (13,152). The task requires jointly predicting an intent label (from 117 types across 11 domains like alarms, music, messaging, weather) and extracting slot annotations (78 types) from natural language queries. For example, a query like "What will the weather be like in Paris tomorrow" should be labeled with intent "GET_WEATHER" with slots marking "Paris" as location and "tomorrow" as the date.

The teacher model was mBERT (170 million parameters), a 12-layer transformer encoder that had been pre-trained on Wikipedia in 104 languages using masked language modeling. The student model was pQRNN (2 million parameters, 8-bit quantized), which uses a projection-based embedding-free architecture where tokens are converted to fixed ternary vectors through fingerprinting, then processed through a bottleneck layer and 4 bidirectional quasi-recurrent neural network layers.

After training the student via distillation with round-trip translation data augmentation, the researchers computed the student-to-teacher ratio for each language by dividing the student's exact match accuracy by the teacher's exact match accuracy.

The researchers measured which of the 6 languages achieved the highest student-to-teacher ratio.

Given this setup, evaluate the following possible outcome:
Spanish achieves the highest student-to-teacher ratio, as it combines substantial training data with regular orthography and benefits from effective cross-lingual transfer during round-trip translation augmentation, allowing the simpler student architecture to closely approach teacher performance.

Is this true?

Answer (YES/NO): NO